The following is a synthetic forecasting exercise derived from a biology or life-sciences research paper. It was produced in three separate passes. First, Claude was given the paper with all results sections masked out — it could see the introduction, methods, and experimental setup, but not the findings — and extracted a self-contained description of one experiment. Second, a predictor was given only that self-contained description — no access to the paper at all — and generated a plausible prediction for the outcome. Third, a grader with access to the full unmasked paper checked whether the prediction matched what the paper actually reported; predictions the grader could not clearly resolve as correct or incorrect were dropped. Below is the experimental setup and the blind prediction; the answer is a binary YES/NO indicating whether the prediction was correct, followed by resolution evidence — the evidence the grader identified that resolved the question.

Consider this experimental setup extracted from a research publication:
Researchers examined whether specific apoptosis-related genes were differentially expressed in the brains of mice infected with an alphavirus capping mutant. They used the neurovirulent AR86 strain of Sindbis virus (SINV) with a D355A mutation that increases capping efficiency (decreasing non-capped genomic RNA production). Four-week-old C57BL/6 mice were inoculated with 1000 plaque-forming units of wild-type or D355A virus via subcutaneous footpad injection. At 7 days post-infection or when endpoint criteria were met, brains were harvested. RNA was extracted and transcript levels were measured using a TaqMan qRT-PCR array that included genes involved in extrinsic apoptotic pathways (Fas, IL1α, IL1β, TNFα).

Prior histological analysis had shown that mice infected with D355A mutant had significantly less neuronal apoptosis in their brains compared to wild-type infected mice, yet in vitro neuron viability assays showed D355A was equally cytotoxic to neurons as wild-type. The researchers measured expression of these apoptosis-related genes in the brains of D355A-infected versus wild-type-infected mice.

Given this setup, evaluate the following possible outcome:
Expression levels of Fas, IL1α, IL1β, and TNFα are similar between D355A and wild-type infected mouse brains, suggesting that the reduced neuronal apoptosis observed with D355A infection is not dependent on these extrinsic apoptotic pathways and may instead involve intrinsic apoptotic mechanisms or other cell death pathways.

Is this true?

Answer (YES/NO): NO